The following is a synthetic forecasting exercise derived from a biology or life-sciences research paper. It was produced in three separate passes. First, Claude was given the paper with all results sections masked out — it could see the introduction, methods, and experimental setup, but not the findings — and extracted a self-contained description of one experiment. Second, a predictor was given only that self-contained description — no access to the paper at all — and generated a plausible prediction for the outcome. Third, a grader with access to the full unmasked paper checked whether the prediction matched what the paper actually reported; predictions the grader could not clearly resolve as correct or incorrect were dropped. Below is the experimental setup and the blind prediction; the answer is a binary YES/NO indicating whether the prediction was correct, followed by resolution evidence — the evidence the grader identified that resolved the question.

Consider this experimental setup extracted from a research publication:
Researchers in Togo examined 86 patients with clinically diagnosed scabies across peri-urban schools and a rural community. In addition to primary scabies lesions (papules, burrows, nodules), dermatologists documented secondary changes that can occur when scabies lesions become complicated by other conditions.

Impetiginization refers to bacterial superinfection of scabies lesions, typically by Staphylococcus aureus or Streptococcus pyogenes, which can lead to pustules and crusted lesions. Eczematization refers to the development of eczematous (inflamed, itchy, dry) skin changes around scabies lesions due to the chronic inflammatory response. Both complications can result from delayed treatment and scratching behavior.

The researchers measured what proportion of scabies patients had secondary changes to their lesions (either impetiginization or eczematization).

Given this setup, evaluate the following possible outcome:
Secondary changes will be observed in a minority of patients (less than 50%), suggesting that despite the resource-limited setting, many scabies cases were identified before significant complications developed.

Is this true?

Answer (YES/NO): NO